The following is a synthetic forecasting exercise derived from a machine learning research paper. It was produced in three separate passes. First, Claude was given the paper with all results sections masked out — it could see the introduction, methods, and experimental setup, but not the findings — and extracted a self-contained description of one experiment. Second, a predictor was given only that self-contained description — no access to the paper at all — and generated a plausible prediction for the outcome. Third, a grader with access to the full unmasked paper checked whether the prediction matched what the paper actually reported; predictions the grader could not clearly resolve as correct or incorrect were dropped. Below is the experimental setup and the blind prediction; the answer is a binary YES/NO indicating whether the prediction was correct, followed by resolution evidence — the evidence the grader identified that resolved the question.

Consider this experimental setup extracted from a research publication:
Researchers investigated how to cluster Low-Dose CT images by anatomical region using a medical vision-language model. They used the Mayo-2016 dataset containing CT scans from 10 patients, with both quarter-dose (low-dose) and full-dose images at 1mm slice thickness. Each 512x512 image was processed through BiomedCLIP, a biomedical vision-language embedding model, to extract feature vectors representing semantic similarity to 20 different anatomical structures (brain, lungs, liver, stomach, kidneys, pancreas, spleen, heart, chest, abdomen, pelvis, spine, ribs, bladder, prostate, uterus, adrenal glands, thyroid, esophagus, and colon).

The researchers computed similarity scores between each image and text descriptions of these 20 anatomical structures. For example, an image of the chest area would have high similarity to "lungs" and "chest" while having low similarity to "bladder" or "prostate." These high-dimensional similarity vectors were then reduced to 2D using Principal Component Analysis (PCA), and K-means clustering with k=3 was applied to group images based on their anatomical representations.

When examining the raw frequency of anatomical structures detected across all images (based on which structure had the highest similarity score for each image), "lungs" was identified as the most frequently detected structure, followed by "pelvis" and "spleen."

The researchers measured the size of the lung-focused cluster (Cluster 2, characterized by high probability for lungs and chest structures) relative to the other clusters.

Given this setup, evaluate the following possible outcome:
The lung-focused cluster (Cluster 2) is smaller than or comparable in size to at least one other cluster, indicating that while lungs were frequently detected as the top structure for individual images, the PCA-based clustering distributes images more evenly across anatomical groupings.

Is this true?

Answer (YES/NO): YES